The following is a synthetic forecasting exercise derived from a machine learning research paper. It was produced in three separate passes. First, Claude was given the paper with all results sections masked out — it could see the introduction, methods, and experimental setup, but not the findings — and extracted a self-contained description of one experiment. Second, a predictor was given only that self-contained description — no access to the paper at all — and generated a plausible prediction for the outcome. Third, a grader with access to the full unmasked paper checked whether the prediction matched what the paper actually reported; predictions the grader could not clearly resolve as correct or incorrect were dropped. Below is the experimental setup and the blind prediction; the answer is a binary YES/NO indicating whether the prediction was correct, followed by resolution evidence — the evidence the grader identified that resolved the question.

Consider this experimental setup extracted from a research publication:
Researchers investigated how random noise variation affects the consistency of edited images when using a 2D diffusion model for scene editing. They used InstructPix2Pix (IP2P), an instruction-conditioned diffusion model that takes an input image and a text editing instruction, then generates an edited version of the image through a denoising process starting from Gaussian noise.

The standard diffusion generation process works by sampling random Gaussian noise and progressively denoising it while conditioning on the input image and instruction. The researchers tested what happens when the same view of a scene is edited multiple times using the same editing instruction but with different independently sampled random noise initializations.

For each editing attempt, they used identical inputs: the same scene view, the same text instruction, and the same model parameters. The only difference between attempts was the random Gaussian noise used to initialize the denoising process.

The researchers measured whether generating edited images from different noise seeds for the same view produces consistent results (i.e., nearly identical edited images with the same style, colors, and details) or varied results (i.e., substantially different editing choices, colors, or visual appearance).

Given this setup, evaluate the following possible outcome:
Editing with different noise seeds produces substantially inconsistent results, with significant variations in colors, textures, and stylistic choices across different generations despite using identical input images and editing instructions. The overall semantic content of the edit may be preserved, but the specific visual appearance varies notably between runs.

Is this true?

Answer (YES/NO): YES